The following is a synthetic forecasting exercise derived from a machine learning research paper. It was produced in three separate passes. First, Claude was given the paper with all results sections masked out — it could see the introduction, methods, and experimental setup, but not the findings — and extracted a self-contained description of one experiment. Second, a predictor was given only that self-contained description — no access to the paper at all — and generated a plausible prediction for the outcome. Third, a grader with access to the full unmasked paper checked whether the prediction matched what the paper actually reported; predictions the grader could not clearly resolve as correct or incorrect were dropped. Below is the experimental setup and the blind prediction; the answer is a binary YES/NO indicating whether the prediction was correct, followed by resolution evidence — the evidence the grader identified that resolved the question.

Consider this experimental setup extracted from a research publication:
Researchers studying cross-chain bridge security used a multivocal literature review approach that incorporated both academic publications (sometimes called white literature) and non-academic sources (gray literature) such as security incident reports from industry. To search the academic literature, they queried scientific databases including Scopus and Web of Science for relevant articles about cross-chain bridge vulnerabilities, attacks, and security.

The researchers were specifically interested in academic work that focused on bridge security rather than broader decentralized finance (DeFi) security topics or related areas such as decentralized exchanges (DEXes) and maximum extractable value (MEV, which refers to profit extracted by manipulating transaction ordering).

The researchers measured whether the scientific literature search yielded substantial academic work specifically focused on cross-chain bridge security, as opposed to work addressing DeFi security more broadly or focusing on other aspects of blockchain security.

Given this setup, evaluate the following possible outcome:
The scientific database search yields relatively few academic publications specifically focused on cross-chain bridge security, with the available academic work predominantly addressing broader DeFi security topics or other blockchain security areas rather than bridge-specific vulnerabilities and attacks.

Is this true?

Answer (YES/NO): YES